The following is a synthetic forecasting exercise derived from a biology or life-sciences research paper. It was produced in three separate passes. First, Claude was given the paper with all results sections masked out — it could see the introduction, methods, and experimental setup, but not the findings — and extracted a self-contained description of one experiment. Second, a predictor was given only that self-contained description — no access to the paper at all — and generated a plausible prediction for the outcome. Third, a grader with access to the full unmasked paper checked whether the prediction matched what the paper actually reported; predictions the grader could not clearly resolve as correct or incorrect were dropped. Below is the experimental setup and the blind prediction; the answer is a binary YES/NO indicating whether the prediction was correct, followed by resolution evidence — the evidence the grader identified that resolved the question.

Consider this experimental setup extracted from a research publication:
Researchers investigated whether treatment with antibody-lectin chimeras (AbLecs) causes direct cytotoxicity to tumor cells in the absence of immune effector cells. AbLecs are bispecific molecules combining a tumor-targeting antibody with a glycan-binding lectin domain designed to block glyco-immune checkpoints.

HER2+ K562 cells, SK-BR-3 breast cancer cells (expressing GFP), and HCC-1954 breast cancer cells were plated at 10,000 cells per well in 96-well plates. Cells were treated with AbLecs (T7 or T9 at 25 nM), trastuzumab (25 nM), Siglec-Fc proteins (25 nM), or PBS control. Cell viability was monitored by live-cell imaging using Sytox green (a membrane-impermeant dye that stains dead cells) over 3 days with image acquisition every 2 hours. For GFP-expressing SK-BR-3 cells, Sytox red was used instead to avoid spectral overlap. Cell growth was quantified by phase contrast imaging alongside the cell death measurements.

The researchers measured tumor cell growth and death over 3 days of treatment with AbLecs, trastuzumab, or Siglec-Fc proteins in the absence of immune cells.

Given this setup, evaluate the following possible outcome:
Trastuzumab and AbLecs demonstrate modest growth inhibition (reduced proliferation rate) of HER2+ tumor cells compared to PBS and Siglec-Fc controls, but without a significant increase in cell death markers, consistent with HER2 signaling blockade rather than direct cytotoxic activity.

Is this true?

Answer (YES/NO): NO